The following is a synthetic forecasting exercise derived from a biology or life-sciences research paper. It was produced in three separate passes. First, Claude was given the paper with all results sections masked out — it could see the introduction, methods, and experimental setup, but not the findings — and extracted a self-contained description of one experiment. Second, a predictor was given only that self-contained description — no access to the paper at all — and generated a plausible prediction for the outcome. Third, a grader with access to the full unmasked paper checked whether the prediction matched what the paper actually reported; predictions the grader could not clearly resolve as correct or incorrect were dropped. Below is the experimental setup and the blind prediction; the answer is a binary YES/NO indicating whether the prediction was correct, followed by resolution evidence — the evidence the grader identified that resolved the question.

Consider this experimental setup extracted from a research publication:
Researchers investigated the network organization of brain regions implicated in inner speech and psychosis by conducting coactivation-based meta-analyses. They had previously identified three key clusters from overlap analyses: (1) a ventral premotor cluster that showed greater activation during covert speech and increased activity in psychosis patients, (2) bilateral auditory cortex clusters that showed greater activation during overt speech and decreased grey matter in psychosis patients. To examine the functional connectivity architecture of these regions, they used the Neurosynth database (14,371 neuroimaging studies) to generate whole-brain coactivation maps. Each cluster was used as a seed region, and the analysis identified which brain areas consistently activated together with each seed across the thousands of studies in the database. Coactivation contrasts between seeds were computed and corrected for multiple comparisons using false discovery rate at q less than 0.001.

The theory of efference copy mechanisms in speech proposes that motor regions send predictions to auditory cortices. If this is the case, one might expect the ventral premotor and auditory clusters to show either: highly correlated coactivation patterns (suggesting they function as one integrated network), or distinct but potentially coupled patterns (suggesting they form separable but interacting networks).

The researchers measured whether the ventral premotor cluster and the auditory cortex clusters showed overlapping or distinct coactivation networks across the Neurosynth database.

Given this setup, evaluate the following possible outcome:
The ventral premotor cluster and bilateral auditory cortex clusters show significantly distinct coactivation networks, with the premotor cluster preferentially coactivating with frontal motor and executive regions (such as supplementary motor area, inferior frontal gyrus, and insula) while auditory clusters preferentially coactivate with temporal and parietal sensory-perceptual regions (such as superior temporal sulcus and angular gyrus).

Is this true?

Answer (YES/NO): NO